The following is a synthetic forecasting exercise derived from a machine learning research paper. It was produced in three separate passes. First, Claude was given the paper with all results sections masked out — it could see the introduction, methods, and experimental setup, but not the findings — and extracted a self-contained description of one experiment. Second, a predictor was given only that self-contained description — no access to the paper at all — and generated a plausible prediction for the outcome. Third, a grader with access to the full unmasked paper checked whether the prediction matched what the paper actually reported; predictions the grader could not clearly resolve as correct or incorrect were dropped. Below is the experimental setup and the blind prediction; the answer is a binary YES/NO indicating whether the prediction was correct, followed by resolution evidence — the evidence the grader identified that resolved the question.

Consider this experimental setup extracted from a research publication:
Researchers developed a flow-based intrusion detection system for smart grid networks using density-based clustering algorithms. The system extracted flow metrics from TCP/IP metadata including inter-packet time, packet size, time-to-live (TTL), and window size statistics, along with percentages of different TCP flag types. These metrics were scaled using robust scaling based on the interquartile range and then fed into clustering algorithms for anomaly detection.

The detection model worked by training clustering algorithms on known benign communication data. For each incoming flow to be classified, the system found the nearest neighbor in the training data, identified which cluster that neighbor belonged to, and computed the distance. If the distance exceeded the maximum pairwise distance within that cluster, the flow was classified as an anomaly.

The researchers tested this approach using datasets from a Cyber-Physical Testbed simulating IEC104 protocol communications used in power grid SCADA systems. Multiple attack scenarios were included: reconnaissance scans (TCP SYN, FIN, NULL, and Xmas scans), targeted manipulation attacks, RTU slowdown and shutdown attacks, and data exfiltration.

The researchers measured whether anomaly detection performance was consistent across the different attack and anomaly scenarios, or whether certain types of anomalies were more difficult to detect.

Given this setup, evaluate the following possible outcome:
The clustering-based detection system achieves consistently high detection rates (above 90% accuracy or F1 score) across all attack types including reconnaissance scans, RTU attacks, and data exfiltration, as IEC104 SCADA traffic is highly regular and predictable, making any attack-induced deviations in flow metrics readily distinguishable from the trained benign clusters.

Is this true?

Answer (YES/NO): NO